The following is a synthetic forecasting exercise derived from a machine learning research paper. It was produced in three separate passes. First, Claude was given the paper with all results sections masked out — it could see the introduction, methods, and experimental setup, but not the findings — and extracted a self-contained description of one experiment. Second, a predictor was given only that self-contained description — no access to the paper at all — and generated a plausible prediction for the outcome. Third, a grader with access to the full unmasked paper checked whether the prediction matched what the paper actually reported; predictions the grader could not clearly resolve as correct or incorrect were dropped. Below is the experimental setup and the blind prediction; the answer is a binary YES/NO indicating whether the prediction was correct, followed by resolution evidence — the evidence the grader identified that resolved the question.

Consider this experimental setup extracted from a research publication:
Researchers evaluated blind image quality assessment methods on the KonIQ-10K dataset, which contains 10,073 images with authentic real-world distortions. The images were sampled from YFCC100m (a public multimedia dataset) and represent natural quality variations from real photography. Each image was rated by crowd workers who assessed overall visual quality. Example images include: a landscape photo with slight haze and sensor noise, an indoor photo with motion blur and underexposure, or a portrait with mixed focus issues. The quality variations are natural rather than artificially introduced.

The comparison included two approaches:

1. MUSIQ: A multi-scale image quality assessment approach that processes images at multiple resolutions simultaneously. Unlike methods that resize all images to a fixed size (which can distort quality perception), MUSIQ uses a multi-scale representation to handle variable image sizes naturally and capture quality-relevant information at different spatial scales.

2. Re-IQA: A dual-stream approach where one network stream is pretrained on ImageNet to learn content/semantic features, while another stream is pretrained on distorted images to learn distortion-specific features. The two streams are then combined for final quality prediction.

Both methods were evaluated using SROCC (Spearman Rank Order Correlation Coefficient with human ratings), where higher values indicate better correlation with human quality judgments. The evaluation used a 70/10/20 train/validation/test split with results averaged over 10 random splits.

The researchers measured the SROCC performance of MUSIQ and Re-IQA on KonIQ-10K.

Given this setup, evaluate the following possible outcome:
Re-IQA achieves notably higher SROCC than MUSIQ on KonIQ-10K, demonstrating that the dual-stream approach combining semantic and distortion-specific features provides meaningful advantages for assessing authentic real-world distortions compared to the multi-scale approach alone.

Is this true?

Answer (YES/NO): NO